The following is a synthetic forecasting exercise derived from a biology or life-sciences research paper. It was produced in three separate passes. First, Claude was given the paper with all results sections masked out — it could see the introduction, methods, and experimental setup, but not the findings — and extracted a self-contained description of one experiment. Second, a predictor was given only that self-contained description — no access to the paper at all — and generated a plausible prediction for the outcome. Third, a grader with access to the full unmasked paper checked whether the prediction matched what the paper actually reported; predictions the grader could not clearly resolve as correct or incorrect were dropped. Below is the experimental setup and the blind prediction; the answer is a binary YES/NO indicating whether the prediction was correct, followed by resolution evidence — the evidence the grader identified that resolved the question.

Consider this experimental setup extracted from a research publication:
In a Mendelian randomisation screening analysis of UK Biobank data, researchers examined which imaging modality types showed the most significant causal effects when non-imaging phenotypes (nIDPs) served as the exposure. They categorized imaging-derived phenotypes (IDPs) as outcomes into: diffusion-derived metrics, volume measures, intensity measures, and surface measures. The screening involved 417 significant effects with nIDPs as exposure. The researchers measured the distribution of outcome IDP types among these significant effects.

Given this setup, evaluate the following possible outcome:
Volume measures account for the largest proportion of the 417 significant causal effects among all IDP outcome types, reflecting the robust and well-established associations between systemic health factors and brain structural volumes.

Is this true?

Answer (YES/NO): NO